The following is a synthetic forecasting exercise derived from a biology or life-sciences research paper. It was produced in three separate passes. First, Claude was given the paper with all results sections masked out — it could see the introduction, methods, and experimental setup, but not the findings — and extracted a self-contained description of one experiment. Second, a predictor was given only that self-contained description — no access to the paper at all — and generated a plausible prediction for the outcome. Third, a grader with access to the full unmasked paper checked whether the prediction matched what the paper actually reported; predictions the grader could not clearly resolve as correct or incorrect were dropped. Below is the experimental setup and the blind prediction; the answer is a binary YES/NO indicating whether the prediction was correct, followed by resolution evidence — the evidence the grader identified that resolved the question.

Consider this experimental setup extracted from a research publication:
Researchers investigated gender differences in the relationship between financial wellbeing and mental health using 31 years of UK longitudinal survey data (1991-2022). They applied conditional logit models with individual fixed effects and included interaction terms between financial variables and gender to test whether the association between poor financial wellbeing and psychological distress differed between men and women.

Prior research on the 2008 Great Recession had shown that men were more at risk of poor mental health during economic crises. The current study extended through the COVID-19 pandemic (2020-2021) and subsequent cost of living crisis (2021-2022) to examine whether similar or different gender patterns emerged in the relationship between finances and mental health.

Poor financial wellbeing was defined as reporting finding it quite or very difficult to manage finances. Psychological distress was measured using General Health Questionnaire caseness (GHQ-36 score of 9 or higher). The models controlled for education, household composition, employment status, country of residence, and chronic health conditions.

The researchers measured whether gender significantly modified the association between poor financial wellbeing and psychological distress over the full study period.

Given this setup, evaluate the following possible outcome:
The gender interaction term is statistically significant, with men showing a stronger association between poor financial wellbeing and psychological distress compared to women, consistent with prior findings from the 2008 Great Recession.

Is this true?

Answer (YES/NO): YES